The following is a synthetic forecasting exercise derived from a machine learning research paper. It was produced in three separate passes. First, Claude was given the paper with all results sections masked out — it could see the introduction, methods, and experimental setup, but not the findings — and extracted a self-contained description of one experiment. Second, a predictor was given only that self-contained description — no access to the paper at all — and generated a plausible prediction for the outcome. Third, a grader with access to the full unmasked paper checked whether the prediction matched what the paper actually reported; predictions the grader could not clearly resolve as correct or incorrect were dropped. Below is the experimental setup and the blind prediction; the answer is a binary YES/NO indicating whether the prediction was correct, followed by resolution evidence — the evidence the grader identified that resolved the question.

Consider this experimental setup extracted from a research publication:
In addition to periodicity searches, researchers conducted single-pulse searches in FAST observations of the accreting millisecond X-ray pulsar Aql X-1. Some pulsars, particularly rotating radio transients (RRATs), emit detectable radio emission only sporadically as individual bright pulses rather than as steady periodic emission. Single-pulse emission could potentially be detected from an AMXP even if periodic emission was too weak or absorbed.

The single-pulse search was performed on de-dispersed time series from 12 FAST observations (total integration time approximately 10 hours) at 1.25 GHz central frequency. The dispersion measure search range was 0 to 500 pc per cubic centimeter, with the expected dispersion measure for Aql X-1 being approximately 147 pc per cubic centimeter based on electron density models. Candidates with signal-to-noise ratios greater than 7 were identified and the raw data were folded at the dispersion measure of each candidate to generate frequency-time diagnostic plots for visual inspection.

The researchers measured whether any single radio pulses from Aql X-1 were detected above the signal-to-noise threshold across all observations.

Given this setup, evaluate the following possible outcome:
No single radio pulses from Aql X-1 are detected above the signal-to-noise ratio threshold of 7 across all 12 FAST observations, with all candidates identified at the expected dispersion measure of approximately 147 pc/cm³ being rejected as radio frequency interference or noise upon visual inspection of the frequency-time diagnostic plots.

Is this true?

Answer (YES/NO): YES